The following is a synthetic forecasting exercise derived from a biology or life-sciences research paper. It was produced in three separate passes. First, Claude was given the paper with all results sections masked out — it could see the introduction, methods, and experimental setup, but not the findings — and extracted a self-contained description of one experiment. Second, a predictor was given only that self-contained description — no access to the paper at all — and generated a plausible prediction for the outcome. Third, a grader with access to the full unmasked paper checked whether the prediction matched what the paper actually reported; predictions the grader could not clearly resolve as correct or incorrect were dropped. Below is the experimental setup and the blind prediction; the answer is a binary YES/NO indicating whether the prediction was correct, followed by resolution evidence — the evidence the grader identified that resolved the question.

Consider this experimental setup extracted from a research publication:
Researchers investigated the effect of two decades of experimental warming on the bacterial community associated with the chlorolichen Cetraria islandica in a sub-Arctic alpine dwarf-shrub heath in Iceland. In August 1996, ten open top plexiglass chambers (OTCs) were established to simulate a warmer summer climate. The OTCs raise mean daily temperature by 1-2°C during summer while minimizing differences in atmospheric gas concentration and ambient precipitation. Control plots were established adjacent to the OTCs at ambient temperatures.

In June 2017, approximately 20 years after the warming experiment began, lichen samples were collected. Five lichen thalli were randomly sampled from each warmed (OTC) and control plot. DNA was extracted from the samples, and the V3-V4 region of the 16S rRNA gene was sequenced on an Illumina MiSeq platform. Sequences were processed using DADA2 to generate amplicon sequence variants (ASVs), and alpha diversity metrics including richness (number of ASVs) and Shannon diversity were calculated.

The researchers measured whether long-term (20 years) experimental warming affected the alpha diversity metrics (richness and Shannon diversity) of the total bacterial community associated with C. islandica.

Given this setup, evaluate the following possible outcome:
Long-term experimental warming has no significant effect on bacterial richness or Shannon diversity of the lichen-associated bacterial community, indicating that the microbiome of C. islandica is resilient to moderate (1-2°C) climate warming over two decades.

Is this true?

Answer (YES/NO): YES